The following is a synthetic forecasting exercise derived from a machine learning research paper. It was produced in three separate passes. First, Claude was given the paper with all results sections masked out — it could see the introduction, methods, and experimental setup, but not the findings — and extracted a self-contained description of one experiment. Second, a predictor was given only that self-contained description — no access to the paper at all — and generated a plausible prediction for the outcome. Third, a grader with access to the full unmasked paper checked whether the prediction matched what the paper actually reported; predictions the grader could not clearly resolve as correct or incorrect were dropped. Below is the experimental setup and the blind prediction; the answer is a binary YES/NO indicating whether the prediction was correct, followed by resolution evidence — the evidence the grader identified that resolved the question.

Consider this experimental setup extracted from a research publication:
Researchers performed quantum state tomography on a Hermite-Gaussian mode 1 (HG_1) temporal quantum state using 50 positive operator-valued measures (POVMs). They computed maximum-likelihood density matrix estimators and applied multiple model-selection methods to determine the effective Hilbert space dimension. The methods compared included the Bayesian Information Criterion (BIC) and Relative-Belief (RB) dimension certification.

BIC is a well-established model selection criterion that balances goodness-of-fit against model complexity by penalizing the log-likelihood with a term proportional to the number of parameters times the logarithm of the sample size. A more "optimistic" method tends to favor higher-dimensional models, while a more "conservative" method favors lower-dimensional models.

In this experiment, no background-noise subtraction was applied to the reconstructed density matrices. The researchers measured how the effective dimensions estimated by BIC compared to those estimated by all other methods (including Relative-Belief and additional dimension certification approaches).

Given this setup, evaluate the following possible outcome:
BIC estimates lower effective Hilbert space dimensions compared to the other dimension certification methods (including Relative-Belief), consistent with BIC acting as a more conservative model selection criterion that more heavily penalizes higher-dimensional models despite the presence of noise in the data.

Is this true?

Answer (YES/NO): NO